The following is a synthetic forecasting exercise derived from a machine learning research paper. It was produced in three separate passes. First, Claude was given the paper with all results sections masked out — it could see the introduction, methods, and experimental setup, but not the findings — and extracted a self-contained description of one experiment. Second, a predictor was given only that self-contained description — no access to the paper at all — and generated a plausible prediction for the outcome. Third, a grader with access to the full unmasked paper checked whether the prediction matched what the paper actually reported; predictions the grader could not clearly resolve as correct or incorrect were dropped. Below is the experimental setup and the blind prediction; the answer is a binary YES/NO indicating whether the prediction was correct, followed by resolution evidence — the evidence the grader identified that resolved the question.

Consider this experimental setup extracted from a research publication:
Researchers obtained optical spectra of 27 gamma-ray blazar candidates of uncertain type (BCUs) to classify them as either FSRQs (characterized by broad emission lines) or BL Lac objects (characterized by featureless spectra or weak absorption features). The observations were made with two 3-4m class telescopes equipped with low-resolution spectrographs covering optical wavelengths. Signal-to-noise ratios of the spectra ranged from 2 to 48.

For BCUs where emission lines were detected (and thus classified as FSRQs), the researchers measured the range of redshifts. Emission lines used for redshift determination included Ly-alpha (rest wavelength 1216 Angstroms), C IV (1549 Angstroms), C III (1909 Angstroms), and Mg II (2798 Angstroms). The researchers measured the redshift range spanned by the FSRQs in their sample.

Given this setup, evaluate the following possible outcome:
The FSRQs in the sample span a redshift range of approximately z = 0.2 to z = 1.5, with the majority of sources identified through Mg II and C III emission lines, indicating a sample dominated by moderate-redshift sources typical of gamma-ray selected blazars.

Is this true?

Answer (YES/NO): NO